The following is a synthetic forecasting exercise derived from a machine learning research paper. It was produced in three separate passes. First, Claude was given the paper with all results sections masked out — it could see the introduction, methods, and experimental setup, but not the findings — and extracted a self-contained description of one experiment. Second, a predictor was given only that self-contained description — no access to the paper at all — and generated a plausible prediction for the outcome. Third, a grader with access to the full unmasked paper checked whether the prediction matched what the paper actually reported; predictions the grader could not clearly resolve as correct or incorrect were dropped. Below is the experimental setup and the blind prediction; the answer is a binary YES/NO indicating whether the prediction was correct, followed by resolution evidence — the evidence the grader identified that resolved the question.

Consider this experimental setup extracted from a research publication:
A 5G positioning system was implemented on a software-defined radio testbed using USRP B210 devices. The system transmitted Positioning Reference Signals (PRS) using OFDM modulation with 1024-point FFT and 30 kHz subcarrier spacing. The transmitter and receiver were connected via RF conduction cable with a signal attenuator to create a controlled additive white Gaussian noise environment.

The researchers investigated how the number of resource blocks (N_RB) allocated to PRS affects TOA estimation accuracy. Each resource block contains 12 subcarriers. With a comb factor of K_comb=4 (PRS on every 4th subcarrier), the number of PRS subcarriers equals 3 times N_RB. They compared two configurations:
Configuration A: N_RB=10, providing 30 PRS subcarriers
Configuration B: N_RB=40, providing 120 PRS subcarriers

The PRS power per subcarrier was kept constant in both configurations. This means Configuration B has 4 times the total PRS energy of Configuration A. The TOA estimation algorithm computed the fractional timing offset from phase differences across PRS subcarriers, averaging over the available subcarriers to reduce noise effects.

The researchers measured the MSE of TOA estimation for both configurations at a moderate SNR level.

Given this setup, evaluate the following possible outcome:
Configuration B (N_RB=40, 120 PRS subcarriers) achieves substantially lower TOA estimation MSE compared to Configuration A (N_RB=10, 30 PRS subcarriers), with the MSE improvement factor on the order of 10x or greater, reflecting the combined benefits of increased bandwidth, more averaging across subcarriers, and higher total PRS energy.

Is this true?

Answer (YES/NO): NO